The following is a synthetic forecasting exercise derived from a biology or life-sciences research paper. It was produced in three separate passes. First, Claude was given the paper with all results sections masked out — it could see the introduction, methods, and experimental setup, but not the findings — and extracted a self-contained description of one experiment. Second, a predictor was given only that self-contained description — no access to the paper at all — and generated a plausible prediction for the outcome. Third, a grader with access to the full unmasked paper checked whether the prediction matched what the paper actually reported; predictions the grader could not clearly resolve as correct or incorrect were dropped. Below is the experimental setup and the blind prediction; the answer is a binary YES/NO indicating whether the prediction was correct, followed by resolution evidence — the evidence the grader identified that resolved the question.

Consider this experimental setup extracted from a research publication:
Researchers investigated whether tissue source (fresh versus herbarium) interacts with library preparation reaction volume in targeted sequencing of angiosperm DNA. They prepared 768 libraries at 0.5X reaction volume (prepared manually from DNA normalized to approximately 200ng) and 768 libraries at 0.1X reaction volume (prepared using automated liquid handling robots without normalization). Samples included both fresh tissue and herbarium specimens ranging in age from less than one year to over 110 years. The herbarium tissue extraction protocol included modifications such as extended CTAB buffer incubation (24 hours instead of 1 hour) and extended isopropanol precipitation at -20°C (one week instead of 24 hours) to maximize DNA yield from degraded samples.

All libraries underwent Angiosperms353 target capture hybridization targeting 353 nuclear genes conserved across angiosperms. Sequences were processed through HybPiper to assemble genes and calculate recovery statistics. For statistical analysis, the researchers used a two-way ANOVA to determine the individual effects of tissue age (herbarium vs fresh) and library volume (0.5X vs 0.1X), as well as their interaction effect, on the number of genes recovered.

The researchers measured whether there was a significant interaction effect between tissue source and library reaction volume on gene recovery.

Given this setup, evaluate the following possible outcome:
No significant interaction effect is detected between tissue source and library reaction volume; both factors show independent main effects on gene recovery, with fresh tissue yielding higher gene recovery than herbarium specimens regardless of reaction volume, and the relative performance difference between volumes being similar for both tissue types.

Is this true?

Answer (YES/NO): NO